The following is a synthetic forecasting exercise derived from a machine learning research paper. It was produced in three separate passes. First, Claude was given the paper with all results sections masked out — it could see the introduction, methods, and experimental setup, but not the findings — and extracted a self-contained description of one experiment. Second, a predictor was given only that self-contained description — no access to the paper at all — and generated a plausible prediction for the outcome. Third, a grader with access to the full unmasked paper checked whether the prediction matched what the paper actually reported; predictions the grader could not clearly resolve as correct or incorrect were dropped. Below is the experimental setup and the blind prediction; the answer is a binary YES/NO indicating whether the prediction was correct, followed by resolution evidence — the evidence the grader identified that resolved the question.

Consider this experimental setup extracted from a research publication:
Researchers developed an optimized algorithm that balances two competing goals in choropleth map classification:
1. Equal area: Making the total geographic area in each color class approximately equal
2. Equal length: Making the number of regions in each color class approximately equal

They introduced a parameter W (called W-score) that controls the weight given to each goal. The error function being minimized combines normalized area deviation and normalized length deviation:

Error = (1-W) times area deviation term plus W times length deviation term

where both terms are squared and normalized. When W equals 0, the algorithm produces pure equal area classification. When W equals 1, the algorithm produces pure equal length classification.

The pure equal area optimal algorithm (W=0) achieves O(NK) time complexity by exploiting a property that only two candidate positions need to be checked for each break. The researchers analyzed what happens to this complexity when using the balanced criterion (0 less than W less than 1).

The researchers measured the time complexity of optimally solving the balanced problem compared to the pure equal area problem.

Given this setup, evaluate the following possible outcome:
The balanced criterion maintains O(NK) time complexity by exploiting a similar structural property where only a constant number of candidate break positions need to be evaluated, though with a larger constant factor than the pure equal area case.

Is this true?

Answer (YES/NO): NO